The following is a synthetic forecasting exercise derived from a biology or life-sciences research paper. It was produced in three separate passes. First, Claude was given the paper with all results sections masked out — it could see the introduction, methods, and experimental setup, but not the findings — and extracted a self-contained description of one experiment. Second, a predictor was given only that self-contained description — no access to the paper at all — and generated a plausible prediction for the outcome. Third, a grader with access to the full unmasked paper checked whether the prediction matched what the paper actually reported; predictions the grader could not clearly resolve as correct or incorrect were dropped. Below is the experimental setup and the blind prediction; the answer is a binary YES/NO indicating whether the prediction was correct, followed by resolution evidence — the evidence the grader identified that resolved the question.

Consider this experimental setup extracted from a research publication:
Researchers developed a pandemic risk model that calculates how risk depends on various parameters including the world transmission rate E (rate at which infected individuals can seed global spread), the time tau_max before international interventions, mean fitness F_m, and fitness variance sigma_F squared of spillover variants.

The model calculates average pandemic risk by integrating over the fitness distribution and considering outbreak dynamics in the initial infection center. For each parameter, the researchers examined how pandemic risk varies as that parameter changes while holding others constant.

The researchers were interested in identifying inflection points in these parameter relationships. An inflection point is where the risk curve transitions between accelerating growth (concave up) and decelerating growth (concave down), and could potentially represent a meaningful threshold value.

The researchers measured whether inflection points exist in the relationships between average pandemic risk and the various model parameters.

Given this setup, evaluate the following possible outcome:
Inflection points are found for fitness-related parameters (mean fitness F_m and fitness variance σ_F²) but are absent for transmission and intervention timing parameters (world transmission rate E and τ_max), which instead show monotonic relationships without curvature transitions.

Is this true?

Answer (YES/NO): NO